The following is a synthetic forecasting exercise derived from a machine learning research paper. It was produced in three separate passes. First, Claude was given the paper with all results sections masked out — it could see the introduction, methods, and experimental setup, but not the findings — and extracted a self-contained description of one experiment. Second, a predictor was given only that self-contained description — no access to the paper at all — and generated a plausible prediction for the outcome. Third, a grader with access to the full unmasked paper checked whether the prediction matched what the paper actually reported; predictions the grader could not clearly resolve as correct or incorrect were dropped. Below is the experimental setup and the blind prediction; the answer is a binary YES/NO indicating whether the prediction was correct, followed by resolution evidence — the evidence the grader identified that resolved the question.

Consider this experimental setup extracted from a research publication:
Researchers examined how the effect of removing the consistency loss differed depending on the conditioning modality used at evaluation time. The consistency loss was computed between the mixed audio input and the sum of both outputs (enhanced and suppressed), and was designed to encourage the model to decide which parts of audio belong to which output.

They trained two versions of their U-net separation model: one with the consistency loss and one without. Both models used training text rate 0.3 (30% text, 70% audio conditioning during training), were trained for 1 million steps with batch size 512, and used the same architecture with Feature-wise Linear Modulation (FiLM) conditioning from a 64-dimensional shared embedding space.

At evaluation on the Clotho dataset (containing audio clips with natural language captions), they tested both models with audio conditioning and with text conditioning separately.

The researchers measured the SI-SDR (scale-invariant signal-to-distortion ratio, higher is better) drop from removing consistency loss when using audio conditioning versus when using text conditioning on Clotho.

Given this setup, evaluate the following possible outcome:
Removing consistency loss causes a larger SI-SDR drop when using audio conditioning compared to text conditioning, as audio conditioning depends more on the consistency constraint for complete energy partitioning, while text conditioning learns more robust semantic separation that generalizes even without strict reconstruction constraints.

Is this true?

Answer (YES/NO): NO